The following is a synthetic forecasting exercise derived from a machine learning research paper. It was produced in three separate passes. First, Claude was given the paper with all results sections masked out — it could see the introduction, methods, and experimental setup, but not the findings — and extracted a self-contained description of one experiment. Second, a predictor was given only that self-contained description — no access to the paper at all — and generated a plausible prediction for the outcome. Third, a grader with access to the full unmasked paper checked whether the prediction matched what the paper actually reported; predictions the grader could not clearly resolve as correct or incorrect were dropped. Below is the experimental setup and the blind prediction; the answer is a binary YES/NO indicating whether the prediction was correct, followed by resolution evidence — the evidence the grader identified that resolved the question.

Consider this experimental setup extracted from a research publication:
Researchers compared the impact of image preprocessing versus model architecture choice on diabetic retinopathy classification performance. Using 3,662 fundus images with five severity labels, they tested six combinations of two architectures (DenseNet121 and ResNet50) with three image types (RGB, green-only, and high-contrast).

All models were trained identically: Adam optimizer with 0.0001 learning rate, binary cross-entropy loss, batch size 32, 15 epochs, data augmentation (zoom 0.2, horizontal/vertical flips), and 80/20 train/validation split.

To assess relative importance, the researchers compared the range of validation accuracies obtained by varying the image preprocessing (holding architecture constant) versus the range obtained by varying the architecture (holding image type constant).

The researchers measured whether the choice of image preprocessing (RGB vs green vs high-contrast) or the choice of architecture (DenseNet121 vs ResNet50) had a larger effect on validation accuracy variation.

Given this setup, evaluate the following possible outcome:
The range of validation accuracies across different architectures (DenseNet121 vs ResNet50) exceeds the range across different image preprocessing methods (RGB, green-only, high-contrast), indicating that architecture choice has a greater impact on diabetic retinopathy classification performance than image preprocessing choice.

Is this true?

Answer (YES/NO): NO